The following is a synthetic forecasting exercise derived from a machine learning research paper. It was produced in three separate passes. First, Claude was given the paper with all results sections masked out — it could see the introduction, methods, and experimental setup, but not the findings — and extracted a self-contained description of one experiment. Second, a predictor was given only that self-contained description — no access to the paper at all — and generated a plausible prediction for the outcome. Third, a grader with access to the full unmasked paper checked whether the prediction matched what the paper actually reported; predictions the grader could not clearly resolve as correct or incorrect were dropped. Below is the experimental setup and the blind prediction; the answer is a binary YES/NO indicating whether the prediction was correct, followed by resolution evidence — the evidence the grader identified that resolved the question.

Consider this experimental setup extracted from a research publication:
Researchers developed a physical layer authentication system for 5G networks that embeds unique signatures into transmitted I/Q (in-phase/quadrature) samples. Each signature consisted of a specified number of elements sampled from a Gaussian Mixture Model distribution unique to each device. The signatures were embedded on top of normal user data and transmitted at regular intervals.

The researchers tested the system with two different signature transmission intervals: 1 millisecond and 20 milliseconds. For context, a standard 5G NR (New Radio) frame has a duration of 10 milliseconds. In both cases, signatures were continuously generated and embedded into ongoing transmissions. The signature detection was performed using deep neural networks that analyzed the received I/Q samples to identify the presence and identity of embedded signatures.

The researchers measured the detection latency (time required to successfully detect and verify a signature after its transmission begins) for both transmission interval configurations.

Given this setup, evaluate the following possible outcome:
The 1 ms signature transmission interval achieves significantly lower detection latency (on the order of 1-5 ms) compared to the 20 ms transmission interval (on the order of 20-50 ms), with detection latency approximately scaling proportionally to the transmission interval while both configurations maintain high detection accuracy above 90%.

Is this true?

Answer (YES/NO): NO